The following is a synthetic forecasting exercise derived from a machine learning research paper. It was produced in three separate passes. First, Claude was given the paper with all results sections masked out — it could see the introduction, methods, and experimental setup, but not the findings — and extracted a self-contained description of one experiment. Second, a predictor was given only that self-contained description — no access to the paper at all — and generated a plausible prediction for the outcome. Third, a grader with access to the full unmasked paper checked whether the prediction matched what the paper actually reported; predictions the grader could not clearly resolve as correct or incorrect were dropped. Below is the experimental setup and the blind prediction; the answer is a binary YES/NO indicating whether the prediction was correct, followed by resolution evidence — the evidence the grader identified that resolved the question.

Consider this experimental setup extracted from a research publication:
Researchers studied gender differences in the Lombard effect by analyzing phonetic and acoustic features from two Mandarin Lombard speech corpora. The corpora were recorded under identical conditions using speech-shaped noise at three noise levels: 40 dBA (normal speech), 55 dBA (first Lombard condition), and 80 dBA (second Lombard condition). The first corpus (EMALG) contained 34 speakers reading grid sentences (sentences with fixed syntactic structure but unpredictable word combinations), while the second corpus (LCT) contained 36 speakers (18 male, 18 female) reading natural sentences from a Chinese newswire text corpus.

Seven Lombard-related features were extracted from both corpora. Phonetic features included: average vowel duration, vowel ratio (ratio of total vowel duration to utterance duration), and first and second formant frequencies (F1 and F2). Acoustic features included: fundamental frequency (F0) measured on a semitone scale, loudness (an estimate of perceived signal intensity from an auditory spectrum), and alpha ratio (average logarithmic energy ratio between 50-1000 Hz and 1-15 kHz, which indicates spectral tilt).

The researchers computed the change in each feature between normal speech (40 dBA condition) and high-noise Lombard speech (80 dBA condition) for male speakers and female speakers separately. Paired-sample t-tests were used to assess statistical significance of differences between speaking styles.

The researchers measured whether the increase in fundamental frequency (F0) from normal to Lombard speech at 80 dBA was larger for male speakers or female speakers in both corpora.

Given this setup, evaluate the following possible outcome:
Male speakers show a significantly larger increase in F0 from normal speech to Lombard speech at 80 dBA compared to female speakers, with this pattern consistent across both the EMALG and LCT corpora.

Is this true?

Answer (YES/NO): NO